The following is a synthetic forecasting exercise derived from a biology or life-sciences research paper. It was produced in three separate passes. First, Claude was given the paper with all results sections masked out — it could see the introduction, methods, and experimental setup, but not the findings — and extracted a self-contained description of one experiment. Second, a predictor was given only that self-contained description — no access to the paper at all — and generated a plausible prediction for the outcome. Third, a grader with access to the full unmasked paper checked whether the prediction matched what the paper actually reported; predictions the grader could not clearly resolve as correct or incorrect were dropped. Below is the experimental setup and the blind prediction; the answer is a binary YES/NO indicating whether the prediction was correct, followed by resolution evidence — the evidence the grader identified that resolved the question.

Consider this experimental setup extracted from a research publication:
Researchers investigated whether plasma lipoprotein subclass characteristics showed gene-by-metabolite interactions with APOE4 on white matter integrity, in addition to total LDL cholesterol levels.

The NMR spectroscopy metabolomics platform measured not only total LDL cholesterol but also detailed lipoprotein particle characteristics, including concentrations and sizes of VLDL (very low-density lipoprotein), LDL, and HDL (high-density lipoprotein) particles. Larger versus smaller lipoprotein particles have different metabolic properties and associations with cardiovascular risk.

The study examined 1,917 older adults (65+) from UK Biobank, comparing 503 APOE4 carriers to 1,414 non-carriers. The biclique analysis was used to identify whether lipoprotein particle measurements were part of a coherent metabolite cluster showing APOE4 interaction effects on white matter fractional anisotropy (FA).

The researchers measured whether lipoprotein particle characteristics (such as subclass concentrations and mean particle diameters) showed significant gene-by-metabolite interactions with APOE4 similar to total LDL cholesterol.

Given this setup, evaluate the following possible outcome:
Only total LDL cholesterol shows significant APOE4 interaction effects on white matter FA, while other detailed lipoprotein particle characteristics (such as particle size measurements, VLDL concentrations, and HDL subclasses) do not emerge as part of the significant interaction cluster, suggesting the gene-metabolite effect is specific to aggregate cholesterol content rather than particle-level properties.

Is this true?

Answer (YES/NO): NO